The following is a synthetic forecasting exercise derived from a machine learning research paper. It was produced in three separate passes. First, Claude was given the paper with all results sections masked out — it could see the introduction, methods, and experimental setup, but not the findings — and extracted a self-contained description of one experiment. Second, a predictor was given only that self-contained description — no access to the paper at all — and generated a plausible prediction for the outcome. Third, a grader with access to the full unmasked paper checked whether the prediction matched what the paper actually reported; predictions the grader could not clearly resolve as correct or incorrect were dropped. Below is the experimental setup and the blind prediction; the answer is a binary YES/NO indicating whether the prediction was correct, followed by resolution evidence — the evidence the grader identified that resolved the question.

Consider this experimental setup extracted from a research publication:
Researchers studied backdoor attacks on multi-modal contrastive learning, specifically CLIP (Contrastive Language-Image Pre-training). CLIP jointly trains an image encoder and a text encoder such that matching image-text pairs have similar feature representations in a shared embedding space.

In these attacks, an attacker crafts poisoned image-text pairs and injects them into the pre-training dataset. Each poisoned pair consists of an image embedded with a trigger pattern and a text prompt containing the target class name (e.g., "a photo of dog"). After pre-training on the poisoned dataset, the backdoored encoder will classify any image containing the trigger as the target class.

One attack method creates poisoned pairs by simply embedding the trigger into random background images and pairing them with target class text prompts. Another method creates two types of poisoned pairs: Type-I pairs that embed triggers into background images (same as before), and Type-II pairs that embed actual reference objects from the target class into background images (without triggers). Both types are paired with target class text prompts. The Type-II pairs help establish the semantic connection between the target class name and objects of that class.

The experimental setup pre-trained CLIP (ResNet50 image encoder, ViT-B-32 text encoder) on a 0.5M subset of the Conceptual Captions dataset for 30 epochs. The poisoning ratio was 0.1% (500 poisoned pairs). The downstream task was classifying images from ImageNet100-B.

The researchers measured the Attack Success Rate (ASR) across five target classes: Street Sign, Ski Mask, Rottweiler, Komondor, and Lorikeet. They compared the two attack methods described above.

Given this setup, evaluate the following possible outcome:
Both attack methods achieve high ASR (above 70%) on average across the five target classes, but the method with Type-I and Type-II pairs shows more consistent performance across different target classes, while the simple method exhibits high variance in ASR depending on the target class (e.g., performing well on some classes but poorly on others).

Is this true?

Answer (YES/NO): NO